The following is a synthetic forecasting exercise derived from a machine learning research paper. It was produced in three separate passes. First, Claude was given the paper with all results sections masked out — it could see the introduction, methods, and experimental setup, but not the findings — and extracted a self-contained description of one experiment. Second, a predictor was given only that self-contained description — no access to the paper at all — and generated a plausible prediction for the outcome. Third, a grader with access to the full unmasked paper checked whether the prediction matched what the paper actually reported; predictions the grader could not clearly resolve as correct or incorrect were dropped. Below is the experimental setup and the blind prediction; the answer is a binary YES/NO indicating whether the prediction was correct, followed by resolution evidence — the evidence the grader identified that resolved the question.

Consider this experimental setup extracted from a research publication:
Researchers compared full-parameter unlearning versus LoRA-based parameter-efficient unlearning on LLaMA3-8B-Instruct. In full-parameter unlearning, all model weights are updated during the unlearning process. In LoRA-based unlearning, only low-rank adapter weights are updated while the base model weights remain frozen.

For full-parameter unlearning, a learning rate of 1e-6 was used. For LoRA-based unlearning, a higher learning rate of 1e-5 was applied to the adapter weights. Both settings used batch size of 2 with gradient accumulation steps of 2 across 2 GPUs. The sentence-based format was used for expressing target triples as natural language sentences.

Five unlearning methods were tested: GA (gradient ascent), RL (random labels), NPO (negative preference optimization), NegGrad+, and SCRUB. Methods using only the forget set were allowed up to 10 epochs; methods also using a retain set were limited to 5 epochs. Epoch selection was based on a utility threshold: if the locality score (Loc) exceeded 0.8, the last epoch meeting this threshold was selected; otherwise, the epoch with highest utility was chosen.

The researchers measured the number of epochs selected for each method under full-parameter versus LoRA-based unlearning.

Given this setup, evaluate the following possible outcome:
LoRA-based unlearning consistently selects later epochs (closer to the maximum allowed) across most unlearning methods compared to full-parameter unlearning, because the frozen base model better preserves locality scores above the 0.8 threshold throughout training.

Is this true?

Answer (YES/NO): YES